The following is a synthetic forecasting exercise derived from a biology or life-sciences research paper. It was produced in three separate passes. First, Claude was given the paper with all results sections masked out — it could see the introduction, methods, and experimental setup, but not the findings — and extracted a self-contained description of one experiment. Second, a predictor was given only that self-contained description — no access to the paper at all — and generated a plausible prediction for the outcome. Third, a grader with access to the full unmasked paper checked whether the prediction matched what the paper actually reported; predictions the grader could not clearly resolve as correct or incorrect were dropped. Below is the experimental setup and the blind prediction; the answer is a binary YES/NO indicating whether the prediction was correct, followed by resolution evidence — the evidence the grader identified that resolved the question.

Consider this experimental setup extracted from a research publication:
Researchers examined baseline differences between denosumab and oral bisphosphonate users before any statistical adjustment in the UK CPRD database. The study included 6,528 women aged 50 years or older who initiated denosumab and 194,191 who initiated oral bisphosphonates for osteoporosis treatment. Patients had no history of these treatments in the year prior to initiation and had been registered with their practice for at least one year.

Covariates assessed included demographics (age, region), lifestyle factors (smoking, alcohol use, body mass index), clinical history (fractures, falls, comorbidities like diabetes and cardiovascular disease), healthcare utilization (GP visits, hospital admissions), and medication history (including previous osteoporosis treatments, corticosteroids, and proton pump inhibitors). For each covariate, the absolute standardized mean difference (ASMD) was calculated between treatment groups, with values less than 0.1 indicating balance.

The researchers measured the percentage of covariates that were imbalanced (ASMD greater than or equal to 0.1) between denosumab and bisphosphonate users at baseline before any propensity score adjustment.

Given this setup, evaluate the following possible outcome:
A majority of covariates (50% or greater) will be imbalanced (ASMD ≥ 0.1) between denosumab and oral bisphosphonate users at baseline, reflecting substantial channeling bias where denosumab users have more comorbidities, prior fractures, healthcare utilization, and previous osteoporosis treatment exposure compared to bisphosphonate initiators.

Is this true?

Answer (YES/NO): NO